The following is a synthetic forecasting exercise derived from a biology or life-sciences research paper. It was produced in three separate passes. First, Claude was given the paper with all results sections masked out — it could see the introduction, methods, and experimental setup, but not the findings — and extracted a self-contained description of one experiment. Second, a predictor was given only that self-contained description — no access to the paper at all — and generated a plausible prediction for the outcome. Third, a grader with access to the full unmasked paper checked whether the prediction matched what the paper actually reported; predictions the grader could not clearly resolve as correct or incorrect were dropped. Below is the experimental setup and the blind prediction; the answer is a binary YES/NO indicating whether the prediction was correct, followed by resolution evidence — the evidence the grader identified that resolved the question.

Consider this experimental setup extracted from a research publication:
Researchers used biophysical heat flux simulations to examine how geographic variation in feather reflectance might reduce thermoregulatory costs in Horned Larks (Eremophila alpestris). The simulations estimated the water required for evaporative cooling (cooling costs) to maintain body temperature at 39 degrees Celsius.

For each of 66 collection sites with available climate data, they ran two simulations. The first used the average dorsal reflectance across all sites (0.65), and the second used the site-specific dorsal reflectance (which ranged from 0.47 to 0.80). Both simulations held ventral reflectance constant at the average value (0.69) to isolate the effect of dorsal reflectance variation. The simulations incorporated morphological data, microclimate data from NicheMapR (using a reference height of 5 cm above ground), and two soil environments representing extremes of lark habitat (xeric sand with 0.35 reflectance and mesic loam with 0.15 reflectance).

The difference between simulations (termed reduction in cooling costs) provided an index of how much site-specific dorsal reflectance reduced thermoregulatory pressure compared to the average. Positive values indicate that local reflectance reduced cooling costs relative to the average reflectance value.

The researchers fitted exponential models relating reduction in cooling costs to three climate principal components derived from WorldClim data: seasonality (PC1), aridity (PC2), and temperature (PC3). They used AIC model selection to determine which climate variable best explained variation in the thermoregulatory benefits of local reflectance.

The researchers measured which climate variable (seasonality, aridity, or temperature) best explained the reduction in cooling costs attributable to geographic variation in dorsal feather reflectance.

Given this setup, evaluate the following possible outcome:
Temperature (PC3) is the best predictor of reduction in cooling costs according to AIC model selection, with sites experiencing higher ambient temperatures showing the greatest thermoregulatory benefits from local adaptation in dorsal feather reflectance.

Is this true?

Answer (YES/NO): YES